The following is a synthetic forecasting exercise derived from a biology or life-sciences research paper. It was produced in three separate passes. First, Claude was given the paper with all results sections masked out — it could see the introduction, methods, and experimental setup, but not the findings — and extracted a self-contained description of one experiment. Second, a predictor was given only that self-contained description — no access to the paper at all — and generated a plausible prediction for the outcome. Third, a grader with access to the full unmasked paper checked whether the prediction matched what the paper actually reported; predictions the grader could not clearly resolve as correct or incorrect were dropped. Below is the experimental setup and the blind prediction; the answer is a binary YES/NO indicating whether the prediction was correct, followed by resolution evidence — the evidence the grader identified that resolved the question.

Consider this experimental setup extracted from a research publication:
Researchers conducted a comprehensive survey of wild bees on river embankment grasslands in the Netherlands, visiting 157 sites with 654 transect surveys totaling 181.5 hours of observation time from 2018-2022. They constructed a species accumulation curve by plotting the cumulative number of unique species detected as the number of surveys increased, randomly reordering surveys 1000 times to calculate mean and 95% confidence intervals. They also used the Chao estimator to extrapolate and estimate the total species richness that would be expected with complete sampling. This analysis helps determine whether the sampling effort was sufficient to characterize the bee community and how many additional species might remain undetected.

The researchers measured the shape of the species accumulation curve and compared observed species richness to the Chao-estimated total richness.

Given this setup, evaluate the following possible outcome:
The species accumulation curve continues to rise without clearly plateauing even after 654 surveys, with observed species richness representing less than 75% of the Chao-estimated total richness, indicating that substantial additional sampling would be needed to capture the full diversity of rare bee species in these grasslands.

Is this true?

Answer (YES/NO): NO